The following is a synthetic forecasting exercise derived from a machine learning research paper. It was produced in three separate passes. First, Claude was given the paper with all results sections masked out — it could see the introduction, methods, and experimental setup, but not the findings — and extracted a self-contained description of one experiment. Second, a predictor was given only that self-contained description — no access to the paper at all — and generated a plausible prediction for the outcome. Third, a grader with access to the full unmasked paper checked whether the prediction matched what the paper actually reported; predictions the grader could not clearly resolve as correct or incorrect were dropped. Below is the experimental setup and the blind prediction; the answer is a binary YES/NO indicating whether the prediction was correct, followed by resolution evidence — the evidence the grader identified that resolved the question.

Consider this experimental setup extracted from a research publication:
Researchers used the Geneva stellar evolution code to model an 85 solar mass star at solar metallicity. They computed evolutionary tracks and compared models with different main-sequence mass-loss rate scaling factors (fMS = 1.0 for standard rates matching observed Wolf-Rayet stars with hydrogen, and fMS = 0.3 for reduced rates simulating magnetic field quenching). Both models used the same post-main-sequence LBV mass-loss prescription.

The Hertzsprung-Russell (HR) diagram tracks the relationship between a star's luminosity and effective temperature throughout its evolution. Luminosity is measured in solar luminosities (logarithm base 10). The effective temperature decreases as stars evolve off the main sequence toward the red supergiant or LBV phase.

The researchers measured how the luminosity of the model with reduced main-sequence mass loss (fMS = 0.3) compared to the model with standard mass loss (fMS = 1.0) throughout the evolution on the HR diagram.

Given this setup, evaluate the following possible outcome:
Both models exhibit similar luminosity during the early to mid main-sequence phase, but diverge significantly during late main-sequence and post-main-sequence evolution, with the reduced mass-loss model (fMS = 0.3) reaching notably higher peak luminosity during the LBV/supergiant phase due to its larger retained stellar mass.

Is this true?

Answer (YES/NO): NO